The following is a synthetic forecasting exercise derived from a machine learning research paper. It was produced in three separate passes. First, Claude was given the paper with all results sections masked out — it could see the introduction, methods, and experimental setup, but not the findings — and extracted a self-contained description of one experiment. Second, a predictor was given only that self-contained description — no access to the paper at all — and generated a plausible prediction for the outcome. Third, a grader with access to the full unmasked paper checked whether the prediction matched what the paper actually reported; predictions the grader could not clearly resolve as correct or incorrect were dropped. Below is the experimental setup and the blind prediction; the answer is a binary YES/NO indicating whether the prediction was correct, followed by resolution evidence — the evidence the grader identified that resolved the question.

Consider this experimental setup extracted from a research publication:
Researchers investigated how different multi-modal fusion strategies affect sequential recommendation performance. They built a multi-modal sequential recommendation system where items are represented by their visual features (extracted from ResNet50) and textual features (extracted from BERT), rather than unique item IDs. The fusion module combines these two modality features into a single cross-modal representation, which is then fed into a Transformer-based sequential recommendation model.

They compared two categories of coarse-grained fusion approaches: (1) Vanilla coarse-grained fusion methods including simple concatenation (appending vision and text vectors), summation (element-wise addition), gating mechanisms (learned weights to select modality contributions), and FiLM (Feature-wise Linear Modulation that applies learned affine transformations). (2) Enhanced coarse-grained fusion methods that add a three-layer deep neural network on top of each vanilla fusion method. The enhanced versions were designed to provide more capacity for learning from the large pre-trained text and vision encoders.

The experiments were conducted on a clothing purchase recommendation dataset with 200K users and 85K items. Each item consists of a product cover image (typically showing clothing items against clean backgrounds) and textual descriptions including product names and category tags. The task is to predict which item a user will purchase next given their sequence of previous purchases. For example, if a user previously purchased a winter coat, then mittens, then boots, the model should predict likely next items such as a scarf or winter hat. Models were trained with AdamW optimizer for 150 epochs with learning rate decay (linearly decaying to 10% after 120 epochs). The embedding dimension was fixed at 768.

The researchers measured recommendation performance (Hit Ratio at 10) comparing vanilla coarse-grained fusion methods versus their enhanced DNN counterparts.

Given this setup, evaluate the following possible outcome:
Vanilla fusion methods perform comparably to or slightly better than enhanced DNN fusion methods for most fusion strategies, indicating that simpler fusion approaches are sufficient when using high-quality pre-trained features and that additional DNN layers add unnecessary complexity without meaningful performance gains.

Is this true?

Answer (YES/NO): NO